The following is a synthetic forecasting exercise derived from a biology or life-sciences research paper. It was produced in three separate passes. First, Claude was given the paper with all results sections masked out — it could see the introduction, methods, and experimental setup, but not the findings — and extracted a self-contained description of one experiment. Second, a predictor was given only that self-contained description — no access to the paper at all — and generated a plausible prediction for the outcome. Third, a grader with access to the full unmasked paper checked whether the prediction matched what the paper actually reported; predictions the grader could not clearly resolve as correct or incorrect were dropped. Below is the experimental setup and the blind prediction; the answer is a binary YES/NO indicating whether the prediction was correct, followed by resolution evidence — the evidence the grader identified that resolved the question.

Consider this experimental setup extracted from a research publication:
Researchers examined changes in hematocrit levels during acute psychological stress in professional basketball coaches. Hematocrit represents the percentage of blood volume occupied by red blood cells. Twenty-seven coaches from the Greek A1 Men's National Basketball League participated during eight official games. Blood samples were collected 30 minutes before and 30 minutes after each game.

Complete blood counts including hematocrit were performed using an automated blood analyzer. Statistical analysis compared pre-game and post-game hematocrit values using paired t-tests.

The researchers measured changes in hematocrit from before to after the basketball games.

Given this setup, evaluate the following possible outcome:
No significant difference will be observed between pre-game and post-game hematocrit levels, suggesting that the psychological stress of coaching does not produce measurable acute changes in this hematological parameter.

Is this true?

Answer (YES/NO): YES